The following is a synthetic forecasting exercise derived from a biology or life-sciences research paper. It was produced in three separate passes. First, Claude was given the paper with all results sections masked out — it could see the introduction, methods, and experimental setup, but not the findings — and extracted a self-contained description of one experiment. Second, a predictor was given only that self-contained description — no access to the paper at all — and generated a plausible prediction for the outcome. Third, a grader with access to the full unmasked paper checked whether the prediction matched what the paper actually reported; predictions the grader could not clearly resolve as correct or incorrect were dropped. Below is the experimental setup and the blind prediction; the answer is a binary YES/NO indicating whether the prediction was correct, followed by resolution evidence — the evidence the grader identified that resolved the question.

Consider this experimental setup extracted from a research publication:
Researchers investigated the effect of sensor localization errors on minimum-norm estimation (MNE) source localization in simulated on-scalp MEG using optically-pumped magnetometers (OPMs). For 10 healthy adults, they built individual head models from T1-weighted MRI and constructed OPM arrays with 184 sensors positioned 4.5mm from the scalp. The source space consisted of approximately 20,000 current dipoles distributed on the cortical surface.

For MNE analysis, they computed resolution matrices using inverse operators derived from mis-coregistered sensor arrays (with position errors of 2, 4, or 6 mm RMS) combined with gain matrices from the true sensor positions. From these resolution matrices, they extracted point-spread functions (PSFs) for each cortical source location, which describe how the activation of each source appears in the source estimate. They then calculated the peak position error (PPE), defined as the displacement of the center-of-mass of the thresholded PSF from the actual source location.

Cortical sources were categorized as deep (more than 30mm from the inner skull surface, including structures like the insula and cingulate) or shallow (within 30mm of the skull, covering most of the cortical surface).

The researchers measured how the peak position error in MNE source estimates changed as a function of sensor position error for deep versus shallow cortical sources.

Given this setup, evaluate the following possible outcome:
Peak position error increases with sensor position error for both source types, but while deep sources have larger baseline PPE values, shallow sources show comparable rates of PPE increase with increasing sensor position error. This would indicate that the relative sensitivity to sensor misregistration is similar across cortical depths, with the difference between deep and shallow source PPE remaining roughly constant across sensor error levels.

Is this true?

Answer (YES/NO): NO